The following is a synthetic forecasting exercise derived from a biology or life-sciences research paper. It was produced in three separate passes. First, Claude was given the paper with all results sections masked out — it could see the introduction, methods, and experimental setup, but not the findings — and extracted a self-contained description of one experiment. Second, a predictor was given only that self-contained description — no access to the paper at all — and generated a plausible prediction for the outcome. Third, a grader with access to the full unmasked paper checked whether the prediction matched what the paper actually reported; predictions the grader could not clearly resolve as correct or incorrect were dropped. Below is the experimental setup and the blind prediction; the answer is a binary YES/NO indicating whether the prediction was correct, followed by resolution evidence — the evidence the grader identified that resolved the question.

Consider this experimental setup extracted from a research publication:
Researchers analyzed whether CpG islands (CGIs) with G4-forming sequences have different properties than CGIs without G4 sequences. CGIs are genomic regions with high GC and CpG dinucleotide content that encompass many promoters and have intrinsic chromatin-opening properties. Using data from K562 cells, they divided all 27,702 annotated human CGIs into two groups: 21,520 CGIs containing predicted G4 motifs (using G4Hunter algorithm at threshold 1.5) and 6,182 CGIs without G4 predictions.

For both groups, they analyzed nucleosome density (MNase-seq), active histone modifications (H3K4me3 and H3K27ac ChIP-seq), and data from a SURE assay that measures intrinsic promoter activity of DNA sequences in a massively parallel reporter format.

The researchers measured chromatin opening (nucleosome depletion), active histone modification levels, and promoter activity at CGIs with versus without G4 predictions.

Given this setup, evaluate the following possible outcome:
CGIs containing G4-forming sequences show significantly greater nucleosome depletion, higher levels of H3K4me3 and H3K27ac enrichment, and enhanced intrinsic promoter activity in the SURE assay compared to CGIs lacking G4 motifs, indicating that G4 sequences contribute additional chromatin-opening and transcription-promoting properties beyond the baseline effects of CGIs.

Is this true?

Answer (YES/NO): YES